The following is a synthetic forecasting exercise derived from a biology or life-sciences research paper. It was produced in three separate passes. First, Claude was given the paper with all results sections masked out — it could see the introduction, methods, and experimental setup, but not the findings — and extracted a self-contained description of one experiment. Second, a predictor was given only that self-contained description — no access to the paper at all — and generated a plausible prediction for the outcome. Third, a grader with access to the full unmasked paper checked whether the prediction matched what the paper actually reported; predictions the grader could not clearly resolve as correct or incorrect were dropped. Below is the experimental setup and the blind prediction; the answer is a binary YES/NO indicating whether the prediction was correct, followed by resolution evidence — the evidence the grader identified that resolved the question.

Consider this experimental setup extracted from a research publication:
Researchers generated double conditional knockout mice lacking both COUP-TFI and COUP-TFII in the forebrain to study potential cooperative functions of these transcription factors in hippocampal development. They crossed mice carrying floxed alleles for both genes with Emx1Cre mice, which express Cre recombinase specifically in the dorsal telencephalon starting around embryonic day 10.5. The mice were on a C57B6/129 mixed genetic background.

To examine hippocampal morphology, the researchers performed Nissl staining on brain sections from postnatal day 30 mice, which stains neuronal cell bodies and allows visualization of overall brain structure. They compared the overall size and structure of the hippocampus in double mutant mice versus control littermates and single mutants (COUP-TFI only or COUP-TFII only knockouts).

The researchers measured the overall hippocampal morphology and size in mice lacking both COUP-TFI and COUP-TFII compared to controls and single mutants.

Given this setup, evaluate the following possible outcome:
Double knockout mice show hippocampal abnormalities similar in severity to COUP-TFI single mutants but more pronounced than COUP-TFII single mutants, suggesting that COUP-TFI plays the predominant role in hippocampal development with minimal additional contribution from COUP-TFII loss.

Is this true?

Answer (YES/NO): NO